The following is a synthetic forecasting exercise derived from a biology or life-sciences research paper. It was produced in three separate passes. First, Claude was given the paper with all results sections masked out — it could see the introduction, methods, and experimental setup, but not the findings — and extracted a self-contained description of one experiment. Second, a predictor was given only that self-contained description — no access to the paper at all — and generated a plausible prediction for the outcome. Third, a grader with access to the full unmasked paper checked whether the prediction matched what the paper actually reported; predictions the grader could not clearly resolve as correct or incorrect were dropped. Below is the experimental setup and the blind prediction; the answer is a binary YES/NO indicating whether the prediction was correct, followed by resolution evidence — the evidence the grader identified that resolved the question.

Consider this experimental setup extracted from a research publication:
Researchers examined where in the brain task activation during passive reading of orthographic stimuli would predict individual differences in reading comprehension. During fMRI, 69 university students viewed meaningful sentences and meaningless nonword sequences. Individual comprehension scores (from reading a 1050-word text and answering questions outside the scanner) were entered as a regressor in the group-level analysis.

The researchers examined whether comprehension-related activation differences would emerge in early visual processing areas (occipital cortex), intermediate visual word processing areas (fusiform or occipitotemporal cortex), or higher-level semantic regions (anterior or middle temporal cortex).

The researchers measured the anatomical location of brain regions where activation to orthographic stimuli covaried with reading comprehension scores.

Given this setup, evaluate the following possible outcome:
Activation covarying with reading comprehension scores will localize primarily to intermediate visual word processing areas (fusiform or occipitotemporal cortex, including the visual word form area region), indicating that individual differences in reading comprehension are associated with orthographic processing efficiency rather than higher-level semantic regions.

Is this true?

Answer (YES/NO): NO